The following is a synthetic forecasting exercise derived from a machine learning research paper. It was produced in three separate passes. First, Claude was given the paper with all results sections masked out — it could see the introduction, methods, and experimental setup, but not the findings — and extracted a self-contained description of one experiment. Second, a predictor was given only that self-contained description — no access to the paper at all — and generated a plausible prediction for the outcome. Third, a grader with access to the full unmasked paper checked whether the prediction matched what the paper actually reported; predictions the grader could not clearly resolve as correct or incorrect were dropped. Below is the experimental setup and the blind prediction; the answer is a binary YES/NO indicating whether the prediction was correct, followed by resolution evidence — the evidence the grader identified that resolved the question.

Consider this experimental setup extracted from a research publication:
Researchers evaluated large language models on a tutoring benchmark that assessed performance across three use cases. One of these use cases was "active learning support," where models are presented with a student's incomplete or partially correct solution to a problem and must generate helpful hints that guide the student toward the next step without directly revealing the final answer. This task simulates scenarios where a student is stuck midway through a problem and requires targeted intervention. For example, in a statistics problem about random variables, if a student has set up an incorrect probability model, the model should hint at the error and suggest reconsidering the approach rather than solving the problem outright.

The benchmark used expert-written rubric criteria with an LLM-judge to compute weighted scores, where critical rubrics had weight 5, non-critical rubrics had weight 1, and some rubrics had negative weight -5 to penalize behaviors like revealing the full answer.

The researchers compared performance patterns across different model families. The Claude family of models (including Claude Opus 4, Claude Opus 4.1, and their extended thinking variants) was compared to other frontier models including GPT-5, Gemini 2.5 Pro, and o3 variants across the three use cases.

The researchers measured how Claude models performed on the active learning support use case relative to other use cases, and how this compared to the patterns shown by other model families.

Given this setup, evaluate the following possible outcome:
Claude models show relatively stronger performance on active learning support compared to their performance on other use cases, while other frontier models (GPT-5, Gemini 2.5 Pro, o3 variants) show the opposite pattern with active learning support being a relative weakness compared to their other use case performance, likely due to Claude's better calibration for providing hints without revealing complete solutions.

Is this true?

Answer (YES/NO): NO